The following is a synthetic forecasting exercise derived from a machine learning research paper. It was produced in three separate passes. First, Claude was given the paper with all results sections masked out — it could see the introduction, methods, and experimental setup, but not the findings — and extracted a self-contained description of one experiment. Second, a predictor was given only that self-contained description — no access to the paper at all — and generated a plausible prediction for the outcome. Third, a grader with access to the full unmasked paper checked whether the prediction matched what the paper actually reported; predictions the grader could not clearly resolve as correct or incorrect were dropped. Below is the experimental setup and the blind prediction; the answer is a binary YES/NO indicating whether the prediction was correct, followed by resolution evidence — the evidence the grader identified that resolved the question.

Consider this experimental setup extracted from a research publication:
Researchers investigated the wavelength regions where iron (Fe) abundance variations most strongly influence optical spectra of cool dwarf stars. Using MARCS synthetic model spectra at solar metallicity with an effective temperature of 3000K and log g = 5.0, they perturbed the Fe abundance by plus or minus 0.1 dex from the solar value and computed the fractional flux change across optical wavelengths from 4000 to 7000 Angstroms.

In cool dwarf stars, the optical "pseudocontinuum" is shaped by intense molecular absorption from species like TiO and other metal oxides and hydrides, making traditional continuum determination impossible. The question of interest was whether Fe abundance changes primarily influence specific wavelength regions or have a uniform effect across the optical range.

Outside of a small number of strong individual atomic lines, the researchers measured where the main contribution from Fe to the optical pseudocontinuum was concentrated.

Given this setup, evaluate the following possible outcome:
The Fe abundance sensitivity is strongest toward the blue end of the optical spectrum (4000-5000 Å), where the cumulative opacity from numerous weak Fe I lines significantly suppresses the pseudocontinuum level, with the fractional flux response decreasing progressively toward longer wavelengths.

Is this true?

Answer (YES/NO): NO